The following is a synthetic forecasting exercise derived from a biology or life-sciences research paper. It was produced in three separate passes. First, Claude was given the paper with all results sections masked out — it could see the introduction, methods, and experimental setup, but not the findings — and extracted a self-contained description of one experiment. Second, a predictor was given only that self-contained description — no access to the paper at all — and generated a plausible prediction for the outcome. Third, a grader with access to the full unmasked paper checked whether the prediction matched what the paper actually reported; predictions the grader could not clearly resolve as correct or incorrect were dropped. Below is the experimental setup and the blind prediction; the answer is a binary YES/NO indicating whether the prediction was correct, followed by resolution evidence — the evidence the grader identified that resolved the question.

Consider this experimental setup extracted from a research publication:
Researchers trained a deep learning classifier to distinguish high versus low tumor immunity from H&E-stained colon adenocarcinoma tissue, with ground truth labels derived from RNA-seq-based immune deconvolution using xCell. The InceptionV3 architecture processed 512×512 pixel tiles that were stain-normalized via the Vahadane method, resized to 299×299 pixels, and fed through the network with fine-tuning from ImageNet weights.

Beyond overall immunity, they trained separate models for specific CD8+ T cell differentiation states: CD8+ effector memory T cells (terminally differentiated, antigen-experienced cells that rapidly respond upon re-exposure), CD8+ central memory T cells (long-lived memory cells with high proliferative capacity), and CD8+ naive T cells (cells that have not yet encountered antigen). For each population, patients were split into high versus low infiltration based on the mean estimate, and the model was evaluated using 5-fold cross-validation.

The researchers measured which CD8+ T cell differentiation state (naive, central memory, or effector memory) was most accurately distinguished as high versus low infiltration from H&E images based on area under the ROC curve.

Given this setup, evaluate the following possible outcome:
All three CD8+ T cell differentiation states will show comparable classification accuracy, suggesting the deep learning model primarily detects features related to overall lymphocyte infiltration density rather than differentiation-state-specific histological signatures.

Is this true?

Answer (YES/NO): NO